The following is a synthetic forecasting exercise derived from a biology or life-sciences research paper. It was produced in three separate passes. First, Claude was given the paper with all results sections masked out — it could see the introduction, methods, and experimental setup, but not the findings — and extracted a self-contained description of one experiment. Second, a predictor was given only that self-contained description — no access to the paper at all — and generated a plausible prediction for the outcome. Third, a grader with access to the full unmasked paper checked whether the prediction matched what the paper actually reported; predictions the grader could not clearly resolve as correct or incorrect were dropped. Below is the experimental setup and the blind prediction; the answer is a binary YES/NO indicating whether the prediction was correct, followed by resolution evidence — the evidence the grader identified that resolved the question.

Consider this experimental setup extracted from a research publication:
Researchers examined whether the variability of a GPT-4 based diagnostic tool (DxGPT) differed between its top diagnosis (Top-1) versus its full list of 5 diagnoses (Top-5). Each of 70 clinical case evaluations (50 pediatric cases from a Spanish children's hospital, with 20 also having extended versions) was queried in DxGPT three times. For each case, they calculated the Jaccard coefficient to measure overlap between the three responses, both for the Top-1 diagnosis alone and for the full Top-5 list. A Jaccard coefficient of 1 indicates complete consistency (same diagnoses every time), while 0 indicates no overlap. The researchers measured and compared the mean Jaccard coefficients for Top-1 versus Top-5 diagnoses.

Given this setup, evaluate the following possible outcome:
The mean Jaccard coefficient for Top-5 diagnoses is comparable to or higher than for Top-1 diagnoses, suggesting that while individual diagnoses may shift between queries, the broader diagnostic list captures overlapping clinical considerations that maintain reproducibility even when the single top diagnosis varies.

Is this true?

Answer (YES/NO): NO